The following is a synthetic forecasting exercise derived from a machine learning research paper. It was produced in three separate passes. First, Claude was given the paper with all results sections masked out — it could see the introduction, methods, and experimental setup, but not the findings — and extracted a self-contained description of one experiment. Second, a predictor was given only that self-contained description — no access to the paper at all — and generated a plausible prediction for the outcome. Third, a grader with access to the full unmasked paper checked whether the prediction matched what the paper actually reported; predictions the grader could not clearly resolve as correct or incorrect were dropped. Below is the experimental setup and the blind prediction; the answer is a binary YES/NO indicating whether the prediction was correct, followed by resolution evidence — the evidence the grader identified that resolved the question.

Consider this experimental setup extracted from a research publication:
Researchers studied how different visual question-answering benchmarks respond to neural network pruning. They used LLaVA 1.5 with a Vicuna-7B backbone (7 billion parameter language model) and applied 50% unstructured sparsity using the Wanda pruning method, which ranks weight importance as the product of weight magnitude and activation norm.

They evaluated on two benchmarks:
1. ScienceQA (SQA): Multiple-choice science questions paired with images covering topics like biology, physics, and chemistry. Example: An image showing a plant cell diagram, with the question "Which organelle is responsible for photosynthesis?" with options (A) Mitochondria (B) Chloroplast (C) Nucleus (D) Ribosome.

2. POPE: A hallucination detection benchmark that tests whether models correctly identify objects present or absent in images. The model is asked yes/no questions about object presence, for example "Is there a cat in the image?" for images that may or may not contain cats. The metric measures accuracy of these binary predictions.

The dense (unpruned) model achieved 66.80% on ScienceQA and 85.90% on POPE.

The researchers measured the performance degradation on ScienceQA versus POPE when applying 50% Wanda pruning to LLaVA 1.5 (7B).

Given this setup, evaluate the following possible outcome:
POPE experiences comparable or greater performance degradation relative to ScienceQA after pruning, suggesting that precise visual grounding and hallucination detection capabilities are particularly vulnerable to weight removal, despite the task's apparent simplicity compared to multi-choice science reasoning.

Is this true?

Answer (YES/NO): NO